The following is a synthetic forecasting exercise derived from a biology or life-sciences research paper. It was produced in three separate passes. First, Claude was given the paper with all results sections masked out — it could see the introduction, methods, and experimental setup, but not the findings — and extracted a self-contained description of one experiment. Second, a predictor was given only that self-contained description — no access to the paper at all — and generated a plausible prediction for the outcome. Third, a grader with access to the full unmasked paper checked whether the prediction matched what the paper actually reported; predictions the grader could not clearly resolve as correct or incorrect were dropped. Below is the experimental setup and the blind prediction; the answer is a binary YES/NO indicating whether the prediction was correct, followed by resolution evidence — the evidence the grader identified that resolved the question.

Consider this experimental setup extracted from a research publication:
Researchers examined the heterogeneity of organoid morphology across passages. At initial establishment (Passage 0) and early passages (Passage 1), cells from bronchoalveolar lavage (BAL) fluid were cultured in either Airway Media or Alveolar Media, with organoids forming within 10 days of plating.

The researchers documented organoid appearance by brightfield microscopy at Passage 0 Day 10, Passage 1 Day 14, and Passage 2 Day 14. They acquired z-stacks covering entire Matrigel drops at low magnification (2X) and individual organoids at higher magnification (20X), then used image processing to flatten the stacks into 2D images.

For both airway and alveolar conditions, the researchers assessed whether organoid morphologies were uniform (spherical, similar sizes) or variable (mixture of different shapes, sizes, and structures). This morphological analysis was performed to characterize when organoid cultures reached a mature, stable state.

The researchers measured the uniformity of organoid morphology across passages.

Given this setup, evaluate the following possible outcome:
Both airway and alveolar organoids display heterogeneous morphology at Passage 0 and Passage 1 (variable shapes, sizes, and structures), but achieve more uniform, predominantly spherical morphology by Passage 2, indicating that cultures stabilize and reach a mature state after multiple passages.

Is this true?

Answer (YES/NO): NO